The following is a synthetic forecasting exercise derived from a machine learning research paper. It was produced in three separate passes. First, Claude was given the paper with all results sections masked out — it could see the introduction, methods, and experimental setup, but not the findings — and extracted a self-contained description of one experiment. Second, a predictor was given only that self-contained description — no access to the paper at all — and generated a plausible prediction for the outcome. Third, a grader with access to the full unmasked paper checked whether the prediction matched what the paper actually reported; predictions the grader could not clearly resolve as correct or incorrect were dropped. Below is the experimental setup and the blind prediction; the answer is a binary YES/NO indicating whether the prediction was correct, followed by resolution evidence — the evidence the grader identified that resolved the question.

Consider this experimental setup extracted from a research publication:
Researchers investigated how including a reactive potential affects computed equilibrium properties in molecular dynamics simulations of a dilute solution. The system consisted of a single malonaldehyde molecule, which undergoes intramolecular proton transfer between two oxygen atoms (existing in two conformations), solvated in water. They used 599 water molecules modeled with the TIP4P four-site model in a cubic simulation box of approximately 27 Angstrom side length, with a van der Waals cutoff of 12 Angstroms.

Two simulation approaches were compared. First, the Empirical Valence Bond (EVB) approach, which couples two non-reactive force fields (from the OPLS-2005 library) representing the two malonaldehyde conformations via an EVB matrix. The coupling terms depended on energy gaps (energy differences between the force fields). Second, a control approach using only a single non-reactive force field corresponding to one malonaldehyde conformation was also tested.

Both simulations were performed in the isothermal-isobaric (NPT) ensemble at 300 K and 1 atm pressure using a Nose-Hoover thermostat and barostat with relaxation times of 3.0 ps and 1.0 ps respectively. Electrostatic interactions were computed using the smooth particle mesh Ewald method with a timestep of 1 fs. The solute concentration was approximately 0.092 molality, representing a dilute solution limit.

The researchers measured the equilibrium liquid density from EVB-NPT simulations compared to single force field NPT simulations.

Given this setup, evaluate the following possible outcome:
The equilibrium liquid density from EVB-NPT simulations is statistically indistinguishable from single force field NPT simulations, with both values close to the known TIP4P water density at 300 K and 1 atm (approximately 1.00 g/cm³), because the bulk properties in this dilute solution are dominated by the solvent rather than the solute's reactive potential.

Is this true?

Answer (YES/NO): YES